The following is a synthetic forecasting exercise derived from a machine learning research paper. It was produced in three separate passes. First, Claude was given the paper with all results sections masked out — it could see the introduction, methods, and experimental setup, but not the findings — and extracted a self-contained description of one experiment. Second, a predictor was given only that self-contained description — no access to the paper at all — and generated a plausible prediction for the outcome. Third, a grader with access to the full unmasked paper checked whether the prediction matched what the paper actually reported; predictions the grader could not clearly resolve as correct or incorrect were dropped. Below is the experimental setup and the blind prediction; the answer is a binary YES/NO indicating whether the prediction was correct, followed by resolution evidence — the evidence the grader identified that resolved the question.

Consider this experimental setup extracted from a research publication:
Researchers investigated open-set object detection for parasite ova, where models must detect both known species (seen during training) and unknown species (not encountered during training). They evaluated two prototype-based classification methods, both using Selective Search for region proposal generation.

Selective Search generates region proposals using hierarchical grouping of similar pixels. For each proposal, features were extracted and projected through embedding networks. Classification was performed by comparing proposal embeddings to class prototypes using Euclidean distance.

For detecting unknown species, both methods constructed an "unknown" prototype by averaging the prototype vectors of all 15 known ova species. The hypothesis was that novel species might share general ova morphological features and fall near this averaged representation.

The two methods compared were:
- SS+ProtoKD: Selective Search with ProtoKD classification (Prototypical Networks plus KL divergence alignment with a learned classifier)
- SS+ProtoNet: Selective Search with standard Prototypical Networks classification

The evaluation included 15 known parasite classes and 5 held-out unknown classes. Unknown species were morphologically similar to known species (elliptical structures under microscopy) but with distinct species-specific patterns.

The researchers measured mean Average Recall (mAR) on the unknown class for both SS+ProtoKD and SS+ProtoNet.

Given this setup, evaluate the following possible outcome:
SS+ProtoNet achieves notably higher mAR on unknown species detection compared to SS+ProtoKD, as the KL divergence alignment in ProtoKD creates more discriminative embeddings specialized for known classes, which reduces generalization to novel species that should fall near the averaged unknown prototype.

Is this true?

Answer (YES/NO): NO